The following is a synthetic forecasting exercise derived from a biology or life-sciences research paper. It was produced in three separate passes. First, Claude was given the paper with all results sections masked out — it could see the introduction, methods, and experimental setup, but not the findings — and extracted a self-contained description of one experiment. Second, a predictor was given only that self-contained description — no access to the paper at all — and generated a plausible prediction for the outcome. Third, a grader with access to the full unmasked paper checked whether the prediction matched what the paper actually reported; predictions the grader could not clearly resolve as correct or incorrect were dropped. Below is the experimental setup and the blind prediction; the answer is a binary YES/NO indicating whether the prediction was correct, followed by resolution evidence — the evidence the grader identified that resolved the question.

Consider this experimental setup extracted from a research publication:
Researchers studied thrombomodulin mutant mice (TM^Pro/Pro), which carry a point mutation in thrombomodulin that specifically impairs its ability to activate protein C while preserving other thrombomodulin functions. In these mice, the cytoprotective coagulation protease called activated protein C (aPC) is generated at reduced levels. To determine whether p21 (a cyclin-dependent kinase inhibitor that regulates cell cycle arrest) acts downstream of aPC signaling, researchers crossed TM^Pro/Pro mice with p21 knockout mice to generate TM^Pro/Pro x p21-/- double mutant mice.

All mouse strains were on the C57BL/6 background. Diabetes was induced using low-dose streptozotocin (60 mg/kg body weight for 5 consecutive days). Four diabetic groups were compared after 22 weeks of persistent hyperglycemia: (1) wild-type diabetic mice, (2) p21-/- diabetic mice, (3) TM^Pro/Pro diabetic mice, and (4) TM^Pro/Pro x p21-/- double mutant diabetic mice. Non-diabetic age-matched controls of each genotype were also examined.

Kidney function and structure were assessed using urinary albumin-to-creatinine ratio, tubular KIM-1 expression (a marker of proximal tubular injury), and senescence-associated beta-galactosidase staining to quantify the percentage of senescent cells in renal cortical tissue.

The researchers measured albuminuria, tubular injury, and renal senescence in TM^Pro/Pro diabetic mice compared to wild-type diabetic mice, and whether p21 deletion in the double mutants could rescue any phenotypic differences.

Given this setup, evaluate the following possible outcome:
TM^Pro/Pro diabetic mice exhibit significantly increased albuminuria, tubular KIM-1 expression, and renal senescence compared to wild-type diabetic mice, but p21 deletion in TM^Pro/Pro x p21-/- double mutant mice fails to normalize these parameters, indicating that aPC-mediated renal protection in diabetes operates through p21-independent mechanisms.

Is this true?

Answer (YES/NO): NO